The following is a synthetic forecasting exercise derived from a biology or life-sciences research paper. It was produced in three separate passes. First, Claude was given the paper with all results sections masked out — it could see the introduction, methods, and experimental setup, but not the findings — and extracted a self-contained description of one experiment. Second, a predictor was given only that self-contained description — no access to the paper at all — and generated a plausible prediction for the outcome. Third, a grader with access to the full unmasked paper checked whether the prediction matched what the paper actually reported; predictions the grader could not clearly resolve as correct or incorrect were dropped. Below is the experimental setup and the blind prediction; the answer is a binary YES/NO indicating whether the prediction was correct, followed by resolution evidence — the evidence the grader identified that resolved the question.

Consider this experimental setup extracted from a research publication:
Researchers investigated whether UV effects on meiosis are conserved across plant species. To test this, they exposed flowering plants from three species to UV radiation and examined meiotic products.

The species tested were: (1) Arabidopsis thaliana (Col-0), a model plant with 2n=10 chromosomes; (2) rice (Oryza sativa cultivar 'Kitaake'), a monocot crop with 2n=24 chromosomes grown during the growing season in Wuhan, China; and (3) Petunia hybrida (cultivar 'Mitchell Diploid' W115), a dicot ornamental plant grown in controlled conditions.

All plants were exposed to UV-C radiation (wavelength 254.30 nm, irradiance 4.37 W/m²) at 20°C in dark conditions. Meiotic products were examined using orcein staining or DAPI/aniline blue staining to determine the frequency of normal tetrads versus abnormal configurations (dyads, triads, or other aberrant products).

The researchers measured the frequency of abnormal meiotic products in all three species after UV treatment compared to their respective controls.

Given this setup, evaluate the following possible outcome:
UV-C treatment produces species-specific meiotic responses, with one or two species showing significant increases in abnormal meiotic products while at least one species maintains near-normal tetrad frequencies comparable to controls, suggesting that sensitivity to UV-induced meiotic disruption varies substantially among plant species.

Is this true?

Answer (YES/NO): YES